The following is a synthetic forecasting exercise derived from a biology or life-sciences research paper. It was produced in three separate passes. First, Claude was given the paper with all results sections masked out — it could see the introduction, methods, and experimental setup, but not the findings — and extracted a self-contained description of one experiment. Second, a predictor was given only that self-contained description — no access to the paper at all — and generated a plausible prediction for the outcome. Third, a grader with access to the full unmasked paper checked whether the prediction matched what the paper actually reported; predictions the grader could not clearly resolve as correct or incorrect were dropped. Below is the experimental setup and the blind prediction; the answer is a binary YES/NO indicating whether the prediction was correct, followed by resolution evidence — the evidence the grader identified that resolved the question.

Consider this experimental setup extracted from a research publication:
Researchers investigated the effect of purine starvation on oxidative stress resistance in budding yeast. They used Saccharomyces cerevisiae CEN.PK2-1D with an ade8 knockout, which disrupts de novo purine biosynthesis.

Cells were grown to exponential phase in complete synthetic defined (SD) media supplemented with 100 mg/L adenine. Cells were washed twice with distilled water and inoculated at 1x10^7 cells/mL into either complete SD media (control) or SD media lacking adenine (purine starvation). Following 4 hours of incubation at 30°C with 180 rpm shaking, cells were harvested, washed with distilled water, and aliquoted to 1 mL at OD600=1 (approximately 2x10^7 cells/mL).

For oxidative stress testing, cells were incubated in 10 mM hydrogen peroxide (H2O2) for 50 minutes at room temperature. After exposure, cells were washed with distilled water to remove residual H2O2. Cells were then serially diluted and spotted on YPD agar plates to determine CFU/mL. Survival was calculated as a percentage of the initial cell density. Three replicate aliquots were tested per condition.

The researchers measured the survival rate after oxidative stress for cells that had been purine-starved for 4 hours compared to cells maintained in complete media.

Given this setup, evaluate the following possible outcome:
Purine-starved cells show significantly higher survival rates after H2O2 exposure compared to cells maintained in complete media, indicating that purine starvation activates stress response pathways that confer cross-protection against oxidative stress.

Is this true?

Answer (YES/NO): YES